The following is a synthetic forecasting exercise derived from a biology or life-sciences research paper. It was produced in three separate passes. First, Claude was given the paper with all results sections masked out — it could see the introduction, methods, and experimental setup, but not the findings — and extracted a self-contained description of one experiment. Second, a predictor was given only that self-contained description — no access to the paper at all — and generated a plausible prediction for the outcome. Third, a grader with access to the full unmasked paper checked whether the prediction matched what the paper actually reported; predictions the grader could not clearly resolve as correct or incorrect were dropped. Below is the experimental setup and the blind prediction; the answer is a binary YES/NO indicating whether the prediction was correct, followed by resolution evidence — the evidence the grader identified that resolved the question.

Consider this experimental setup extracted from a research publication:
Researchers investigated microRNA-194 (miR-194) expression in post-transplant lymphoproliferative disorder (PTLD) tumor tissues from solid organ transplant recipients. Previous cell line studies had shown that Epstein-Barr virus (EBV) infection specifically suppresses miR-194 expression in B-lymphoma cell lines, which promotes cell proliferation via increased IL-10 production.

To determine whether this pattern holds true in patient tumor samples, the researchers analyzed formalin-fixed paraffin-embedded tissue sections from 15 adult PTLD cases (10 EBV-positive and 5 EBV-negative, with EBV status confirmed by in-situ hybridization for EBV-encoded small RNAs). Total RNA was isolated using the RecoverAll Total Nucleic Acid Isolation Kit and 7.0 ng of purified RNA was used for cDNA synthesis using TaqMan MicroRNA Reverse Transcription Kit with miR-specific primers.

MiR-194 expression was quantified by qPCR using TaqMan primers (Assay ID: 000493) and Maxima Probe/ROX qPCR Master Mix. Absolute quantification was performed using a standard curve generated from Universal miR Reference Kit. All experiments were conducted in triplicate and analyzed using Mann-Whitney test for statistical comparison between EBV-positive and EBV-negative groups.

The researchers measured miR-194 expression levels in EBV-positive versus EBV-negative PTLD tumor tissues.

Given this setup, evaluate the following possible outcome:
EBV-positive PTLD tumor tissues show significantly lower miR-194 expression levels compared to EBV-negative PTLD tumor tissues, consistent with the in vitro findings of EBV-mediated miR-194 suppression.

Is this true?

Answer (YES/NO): YES